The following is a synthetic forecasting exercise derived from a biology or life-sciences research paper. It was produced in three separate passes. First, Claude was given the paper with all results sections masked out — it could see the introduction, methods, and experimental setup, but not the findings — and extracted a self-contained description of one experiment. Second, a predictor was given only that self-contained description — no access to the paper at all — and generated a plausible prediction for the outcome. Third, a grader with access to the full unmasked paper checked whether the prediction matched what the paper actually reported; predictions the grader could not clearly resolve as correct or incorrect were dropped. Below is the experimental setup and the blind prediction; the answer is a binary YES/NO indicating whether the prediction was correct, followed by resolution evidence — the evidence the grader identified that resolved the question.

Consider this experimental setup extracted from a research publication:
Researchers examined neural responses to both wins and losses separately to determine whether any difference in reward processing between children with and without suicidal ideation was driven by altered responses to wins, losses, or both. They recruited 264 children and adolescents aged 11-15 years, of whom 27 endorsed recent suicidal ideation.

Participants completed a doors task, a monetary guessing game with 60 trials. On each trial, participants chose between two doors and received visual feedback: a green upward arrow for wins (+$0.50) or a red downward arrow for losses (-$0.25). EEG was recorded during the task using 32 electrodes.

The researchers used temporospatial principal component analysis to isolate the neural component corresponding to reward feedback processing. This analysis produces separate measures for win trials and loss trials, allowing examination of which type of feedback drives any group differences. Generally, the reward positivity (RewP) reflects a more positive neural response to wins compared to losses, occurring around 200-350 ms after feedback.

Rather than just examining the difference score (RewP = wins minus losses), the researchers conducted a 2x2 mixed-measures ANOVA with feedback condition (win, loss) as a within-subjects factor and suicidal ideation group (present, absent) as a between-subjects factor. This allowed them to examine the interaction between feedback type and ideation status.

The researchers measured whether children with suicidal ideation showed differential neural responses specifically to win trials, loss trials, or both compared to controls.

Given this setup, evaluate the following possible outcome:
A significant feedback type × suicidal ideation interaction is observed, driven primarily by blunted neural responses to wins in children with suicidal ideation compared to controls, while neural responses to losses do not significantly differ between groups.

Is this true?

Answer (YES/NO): NO